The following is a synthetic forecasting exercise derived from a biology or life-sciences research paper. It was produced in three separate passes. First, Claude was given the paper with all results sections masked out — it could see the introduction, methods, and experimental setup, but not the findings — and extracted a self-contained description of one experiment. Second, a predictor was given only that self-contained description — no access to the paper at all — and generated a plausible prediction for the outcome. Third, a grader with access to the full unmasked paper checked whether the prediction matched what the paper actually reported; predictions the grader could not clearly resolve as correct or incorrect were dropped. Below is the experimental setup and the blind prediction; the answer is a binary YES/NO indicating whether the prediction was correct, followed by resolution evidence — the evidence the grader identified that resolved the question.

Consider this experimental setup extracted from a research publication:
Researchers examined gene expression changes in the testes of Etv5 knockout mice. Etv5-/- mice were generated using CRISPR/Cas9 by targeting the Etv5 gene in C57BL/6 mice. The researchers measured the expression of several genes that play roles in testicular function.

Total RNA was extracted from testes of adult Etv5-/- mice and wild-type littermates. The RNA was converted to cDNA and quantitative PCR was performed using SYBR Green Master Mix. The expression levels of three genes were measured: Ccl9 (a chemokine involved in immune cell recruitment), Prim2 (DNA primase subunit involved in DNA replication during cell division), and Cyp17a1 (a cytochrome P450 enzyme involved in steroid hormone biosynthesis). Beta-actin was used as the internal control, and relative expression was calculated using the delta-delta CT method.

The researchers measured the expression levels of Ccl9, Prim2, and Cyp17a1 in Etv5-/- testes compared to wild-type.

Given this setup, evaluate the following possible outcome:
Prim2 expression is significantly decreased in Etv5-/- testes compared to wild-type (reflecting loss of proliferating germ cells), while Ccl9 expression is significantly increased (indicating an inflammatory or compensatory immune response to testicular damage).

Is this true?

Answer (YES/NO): NO